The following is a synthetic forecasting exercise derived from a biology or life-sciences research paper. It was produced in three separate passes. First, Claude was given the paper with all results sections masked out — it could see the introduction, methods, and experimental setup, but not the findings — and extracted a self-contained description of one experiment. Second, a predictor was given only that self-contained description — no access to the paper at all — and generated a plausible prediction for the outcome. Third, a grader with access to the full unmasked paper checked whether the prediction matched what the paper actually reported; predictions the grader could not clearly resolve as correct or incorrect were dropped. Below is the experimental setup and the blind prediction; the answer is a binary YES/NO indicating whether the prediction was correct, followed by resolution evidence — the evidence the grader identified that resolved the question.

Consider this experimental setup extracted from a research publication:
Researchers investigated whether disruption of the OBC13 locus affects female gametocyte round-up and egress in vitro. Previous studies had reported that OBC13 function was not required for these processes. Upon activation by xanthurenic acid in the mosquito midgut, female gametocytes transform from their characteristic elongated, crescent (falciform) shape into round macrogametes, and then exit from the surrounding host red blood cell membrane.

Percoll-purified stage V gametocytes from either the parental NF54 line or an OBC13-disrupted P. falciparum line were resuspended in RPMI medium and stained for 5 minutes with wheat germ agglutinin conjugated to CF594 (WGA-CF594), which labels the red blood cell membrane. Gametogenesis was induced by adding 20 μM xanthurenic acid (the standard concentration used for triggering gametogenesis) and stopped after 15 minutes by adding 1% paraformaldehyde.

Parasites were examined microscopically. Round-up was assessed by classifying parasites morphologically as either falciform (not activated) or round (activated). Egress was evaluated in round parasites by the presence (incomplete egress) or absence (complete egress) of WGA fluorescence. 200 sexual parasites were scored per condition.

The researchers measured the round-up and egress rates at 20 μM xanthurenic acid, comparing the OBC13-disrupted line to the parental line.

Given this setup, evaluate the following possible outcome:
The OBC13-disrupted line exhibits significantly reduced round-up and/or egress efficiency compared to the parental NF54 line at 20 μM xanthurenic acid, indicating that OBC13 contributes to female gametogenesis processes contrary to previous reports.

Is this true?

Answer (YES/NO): NO